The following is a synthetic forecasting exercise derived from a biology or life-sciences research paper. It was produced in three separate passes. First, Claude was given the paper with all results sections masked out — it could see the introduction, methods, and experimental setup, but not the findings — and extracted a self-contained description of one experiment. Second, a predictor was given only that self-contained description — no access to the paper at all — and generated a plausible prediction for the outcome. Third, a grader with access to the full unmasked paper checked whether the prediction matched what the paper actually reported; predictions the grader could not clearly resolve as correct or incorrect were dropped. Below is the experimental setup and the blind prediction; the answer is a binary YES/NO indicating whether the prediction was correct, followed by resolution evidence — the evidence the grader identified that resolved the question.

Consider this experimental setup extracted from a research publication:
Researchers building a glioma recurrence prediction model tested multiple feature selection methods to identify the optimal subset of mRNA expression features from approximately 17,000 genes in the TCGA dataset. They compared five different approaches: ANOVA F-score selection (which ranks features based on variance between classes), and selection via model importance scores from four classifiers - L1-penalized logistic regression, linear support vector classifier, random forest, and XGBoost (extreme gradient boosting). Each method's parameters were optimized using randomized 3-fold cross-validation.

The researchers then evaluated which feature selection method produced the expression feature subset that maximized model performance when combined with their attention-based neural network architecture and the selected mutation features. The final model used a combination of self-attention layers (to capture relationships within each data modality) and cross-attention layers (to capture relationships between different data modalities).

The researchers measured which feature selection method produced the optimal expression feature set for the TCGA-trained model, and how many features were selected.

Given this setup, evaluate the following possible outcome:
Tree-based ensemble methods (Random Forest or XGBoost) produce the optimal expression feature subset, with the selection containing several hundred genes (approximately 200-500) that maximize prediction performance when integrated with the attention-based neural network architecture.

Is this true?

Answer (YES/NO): NO